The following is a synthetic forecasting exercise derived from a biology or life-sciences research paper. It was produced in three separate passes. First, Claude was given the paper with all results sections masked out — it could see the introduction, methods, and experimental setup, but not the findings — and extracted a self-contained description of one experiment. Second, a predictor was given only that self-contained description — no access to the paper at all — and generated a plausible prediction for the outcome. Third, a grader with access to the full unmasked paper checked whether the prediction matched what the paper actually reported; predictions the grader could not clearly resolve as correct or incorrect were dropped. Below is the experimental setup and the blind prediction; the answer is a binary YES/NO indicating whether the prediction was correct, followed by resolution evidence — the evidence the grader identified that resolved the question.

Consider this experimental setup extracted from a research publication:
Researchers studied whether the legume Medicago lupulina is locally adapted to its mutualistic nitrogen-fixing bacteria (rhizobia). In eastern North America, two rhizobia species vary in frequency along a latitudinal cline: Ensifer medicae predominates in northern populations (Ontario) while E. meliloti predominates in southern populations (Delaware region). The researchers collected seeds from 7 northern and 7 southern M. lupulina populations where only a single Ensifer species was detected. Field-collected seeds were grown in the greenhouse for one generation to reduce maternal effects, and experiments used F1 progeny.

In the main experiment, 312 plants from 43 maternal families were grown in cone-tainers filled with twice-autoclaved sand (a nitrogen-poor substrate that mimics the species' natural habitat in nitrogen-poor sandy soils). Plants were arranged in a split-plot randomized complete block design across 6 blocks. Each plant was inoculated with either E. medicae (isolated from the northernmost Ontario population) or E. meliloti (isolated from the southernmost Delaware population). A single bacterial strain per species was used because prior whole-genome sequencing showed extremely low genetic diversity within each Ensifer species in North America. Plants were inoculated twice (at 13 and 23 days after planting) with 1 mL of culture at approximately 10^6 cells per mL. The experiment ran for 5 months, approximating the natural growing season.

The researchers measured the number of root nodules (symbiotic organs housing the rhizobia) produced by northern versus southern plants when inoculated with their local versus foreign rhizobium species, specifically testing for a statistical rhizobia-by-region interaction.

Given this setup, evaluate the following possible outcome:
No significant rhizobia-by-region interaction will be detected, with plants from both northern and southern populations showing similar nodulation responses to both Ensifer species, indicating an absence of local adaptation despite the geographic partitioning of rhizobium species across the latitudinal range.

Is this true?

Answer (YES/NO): NO